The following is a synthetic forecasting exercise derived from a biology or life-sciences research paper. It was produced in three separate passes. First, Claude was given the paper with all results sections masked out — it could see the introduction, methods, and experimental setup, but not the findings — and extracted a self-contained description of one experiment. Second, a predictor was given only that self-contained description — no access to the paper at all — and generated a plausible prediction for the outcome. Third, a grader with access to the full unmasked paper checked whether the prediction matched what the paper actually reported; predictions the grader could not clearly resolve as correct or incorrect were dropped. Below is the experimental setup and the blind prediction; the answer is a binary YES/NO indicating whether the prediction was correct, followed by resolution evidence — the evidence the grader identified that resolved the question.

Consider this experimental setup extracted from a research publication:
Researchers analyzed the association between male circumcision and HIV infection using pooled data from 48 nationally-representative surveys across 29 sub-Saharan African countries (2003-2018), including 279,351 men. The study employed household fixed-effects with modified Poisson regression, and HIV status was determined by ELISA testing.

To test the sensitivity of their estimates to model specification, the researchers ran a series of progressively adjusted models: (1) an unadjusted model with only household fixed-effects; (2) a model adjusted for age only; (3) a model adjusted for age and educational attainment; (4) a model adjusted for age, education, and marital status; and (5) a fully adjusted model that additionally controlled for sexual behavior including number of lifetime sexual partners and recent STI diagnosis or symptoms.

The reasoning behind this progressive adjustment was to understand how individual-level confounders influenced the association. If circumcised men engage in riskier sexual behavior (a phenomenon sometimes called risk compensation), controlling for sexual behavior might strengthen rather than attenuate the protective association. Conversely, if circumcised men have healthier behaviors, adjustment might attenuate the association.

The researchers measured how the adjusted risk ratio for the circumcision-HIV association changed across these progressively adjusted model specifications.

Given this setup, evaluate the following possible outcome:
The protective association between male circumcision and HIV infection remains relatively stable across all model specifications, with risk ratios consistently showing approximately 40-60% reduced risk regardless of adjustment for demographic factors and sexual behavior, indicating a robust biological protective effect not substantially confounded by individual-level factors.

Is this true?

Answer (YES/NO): NO